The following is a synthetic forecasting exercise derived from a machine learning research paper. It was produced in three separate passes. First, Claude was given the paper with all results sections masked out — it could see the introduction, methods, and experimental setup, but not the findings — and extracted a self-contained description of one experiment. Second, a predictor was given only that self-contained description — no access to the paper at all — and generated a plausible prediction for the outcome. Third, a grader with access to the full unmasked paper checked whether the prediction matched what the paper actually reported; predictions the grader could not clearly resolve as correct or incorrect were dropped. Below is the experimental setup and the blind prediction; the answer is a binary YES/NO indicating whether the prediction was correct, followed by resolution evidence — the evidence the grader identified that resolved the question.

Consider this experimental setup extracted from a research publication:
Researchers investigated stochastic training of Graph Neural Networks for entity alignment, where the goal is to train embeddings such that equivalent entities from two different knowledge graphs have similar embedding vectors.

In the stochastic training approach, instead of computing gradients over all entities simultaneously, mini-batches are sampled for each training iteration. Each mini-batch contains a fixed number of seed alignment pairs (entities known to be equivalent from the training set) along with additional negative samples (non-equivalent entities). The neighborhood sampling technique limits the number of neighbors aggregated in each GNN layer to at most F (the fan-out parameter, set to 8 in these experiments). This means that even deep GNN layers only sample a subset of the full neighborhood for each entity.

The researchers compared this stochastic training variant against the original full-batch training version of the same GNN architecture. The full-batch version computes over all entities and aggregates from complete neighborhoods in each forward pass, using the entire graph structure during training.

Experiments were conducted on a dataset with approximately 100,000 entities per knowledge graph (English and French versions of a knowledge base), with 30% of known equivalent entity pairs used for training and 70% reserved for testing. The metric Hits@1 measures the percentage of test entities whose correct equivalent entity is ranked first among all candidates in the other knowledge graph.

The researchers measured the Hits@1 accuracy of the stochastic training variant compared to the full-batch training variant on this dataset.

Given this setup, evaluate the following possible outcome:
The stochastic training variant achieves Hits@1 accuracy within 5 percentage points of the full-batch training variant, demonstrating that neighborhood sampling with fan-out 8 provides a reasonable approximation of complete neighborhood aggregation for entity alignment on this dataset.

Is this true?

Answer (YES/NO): NO